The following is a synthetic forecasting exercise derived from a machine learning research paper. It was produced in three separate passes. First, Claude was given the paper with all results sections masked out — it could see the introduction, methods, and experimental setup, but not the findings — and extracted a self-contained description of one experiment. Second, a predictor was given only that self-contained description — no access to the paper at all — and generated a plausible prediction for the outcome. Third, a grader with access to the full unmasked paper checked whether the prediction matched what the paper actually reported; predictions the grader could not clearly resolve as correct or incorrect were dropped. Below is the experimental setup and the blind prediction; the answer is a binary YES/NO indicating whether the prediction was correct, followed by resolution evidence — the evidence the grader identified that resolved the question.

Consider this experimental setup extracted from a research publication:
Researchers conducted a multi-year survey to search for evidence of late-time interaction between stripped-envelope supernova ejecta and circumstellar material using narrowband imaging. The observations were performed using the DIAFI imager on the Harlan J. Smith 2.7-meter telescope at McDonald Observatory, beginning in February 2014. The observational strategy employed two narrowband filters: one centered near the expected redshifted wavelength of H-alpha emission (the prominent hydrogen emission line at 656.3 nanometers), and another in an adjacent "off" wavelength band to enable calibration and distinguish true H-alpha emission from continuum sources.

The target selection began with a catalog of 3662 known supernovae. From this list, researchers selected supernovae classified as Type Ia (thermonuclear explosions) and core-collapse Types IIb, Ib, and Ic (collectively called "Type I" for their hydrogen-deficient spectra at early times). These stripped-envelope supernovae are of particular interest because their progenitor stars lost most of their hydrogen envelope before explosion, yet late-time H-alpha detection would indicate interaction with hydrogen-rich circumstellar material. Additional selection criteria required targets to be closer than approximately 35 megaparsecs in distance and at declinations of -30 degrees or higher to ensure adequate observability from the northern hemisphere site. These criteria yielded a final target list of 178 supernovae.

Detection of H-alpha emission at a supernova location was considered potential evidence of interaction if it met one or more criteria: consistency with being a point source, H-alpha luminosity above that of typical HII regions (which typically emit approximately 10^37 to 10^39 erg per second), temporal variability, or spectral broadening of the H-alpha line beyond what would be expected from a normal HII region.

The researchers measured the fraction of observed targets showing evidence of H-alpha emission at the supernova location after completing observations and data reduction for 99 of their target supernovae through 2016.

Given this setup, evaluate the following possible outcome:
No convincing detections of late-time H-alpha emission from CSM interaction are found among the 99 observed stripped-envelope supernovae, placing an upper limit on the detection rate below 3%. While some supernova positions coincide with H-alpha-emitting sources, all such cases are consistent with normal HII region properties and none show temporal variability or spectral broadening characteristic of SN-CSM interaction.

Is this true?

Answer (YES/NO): NO